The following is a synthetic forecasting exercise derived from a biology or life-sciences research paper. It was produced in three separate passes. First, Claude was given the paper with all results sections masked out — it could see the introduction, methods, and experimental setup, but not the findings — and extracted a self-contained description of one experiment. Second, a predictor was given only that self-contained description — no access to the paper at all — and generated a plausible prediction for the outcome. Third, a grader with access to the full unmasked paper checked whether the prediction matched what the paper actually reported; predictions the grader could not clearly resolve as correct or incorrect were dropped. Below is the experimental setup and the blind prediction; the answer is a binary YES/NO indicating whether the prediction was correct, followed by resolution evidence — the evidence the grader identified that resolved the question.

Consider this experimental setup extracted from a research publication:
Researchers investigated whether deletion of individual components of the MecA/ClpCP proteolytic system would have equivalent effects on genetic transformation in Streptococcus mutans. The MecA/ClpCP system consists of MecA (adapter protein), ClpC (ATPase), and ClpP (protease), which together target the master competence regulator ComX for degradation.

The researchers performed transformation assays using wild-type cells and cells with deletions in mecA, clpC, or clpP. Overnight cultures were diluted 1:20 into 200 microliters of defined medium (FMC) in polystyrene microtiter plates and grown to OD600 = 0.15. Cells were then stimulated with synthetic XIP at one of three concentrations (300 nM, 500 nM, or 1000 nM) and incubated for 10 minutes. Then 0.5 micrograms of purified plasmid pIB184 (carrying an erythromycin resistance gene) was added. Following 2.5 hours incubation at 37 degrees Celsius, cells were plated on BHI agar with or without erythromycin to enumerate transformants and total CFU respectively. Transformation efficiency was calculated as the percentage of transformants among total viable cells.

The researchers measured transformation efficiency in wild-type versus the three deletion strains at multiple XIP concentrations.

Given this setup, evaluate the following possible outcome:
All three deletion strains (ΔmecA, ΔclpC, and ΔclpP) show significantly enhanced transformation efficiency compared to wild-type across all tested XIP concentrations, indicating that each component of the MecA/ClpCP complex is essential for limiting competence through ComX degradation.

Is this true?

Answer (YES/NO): NO